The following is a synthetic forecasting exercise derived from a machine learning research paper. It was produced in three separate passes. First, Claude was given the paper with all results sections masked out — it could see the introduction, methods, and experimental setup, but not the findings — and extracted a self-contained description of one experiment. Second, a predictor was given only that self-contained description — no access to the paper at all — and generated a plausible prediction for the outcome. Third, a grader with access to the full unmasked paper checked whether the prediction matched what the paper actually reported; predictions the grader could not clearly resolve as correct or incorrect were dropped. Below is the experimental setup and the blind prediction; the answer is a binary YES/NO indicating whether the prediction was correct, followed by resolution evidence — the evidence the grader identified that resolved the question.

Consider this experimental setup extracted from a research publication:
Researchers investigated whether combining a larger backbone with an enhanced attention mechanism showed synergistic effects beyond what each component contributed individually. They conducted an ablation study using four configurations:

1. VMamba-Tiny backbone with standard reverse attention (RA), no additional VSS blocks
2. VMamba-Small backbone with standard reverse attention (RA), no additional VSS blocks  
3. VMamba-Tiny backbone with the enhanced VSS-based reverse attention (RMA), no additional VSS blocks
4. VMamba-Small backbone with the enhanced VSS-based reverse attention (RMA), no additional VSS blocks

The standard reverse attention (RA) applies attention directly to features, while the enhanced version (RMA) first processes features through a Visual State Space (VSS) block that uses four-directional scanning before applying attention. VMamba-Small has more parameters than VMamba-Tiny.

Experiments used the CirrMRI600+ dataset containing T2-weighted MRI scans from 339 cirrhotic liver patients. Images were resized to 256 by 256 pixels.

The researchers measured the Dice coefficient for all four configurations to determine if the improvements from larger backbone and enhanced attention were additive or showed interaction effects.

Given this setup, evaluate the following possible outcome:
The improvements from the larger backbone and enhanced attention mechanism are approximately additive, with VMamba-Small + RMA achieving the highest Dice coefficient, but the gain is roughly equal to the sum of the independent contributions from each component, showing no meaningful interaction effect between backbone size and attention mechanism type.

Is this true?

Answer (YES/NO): YES